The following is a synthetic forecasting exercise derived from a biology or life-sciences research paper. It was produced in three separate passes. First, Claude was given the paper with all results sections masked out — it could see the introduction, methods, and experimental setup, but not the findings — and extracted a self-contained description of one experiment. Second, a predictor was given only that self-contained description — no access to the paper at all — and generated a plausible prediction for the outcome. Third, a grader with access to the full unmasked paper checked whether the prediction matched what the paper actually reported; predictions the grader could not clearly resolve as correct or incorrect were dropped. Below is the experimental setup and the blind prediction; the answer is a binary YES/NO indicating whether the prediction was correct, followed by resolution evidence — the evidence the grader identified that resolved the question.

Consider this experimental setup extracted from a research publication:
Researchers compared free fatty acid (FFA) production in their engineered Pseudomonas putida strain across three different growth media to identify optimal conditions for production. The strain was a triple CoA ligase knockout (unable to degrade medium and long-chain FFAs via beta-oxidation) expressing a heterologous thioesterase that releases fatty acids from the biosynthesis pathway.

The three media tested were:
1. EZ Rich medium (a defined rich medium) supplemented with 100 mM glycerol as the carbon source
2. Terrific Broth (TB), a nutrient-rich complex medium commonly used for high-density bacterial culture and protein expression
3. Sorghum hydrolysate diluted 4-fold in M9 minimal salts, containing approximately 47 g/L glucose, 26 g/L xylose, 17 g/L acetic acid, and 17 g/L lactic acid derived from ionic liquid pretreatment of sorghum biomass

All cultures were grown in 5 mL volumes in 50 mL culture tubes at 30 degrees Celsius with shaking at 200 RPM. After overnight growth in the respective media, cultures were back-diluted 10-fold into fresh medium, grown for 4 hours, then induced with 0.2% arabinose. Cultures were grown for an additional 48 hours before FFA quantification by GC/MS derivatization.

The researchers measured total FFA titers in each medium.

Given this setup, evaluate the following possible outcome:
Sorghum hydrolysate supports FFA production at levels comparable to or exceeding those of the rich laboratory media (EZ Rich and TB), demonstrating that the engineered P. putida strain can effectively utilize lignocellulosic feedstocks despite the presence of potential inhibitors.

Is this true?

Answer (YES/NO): YES